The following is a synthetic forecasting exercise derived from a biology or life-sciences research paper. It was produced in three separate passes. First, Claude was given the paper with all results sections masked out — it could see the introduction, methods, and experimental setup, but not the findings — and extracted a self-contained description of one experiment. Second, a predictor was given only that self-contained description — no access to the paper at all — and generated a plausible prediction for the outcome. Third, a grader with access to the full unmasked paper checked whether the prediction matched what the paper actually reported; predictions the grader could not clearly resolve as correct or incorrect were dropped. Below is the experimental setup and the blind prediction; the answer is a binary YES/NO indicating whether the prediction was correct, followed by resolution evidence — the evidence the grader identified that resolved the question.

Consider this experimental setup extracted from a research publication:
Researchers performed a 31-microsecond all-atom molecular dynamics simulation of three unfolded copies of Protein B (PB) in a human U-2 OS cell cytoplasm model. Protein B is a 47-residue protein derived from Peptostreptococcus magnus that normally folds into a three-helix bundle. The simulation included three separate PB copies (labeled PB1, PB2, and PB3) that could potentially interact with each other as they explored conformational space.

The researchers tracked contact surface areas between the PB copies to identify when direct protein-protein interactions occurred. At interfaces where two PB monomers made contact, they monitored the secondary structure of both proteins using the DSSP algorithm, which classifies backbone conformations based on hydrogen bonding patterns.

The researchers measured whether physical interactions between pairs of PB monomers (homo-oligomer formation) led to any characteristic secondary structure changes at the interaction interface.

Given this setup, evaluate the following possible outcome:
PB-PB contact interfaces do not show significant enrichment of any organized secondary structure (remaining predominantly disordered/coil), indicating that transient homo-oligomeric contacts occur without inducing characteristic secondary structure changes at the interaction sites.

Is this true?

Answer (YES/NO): NO